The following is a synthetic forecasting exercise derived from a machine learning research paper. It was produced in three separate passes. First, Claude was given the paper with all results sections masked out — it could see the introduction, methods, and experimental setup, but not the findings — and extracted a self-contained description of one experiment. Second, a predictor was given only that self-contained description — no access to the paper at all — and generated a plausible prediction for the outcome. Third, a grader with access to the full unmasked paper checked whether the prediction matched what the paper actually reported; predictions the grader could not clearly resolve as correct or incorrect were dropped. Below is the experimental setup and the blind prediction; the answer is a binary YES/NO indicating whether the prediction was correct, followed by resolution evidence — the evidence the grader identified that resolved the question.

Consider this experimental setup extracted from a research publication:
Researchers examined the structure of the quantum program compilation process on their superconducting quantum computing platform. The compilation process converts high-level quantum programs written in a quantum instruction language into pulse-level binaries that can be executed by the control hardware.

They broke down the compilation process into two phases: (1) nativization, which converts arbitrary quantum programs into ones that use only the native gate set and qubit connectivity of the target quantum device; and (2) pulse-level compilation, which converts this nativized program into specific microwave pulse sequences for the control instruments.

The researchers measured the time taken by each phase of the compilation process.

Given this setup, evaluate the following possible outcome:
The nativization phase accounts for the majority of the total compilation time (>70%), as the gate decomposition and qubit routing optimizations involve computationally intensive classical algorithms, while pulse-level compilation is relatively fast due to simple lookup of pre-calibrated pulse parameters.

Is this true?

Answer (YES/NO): YES